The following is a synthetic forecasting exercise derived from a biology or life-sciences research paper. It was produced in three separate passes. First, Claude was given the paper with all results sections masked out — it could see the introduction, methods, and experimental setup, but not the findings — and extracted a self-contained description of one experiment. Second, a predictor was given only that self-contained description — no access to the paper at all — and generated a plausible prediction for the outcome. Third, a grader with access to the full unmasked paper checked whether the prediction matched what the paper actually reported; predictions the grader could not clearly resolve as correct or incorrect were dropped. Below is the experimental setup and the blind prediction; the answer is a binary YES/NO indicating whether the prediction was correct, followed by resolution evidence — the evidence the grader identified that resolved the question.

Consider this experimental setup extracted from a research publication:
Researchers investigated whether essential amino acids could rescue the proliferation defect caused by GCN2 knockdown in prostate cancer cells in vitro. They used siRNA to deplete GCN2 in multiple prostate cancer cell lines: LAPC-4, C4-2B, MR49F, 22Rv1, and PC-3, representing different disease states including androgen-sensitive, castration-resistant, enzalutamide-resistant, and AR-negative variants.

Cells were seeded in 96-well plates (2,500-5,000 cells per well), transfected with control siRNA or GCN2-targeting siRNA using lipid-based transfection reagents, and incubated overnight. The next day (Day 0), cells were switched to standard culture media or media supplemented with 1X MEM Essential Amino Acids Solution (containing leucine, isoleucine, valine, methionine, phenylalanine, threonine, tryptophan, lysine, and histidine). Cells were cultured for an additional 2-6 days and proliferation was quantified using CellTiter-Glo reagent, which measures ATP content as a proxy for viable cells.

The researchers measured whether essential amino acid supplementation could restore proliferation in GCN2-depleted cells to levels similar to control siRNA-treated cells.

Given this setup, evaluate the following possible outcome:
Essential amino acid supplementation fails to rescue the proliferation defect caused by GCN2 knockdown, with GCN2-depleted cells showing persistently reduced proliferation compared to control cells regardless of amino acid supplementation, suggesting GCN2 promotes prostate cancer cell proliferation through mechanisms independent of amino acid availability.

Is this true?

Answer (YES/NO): NO